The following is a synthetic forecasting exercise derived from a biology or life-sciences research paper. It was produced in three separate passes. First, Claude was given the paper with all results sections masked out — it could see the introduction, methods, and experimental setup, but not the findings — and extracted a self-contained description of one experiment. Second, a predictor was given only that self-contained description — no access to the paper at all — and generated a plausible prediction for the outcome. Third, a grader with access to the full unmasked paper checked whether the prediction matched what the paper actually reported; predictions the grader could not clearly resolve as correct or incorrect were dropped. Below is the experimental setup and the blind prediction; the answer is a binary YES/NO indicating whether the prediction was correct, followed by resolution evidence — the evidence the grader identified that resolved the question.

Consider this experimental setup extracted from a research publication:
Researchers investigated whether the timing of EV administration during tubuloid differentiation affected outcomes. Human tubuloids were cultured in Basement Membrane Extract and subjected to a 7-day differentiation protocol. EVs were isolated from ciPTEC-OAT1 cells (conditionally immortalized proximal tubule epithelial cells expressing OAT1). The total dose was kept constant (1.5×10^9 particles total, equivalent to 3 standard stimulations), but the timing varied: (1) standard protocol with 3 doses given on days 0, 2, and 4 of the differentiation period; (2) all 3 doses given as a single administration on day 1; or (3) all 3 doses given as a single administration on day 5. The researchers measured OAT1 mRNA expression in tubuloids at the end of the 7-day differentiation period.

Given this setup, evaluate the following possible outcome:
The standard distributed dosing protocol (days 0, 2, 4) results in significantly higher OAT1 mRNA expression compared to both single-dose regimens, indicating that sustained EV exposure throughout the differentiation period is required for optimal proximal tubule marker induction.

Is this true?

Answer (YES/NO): NO